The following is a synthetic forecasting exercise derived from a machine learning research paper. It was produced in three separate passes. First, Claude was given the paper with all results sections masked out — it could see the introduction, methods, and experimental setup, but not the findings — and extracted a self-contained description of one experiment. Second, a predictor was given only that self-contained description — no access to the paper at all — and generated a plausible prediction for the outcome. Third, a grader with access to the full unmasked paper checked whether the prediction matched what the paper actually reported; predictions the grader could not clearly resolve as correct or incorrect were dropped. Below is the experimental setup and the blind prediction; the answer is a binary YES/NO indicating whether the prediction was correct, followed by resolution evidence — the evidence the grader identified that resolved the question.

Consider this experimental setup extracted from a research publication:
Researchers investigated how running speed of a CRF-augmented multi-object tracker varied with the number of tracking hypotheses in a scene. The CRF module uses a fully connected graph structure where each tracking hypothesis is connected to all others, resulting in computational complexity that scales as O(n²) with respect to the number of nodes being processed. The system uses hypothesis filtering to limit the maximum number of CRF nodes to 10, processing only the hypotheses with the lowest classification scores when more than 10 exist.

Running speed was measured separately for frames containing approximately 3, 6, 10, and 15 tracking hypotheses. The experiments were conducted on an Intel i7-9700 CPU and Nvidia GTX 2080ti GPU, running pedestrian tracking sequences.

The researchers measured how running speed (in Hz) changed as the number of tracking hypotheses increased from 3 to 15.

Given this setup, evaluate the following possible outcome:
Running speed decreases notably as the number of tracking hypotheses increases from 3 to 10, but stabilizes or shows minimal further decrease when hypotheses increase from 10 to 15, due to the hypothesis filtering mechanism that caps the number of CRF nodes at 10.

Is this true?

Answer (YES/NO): NO